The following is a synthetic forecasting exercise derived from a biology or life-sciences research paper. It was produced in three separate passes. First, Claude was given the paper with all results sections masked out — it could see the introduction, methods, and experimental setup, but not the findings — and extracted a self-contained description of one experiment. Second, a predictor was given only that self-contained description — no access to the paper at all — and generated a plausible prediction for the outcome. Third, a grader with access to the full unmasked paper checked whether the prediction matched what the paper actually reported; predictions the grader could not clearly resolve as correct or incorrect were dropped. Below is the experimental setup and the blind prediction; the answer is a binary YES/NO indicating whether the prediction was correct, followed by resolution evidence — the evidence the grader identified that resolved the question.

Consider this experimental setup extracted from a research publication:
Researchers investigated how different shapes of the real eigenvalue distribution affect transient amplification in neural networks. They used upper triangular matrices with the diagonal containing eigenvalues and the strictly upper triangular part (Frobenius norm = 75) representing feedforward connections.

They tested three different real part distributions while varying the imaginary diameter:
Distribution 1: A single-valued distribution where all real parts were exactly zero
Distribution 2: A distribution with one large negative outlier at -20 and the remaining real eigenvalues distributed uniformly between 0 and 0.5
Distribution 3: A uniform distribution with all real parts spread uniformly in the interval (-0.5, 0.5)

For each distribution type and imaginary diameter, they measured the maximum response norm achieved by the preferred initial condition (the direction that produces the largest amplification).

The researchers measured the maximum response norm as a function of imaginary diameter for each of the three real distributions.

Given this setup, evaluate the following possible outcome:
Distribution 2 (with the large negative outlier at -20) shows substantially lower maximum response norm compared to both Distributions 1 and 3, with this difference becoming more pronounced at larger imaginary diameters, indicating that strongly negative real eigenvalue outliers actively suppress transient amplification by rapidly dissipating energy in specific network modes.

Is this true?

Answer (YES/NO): NO